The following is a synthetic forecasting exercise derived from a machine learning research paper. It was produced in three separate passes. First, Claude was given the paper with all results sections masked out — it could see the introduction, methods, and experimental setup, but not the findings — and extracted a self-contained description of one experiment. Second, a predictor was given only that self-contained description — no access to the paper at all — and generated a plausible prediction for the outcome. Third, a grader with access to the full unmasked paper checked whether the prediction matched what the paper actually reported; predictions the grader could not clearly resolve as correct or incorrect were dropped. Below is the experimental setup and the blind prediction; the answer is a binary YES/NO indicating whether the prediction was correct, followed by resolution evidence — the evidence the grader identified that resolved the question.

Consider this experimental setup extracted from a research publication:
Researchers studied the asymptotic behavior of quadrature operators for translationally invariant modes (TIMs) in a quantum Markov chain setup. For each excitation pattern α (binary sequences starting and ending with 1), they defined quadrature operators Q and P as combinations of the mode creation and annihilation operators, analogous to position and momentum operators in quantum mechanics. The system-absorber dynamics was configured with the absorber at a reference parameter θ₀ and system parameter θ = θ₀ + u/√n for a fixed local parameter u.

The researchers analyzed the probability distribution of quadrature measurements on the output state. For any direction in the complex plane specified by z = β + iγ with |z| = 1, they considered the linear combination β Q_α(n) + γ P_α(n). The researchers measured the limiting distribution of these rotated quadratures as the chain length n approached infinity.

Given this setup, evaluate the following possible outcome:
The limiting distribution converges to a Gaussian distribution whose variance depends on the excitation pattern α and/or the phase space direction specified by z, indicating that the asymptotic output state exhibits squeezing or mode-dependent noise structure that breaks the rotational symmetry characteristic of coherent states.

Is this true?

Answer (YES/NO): NO